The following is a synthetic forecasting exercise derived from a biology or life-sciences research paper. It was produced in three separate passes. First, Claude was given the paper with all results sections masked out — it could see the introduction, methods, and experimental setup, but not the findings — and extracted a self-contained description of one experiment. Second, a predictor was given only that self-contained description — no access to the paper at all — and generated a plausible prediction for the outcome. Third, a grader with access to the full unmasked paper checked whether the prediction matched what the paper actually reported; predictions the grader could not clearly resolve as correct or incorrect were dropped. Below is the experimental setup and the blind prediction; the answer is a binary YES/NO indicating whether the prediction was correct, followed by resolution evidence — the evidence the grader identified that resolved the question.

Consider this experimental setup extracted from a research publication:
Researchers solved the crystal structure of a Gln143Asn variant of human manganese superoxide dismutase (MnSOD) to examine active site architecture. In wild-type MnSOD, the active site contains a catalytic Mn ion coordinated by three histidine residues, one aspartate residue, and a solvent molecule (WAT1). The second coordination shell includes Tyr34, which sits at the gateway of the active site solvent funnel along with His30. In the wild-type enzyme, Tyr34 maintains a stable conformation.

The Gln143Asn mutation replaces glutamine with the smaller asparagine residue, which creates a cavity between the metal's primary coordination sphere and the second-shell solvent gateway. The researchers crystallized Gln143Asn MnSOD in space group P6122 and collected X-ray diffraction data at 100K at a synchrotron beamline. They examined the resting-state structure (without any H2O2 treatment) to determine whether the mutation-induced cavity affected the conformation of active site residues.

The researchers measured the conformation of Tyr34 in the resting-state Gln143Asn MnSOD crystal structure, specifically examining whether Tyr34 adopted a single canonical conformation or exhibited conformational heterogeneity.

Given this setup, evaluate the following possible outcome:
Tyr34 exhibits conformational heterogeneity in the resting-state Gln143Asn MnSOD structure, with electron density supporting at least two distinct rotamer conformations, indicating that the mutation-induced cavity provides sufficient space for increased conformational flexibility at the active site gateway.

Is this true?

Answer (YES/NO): YES